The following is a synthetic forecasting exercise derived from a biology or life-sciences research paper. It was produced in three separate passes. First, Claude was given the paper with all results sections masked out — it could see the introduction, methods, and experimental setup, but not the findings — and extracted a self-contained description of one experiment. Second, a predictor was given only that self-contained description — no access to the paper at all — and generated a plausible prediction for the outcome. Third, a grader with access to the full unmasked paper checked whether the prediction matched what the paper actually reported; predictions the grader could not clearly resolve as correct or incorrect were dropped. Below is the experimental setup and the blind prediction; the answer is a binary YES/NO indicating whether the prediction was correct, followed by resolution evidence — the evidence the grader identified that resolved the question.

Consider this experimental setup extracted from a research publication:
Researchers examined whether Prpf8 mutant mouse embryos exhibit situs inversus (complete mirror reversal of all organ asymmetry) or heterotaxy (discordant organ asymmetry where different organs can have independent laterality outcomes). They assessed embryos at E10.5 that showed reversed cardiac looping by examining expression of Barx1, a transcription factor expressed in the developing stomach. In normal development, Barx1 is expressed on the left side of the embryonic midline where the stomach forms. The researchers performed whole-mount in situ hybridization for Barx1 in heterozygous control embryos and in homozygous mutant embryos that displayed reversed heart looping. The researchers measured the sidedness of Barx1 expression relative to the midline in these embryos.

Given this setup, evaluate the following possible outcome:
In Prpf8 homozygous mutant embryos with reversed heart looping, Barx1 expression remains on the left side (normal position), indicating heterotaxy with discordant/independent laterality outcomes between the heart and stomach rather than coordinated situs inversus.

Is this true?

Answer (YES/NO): YES